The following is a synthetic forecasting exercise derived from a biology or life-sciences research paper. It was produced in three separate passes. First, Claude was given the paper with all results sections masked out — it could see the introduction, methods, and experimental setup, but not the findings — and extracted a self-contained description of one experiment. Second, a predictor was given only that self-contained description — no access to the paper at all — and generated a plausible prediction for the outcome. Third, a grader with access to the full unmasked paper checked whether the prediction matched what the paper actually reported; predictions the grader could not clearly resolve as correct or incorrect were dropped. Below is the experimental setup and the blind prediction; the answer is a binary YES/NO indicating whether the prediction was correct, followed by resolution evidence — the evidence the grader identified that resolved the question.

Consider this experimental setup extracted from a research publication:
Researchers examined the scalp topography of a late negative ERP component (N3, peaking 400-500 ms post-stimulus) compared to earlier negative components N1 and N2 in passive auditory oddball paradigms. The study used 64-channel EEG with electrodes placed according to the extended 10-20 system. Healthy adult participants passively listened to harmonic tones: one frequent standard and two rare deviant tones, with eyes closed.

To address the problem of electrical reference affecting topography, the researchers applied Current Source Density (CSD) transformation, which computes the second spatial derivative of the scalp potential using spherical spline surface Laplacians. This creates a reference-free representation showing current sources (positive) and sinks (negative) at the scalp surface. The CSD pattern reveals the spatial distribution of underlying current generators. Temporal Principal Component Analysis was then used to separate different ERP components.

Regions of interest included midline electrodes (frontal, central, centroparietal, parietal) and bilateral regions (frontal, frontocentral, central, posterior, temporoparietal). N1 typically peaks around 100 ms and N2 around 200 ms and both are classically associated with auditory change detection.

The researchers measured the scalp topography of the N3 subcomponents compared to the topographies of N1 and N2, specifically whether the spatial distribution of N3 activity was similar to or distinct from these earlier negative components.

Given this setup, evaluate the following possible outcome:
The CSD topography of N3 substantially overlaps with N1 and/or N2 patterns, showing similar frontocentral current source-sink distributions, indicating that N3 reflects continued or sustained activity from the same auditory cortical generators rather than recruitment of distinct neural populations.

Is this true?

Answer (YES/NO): NO